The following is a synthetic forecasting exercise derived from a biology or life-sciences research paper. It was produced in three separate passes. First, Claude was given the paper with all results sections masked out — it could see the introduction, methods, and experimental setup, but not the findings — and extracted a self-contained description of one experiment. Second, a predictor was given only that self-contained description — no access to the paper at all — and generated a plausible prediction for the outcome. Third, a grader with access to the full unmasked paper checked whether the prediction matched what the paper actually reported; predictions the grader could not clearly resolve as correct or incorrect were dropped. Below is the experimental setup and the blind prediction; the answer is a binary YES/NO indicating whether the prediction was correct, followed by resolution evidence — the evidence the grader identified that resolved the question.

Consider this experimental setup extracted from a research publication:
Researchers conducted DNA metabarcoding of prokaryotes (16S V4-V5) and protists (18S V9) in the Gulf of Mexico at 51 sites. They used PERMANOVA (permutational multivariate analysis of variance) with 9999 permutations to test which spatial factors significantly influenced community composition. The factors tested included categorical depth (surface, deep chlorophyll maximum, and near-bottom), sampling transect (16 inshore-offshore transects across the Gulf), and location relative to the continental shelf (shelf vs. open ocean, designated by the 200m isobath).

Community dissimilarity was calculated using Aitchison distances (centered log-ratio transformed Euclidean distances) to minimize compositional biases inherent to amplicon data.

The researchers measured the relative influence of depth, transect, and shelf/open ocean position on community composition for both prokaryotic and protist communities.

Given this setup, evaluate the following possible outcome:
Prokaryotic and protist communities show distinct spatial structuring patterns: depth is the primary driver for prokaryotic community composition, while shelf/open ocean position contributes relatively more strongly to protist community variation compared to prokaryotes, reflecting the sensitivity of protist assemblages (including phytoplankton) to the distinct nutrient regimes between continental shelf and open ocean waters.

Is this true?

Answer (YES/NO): NO